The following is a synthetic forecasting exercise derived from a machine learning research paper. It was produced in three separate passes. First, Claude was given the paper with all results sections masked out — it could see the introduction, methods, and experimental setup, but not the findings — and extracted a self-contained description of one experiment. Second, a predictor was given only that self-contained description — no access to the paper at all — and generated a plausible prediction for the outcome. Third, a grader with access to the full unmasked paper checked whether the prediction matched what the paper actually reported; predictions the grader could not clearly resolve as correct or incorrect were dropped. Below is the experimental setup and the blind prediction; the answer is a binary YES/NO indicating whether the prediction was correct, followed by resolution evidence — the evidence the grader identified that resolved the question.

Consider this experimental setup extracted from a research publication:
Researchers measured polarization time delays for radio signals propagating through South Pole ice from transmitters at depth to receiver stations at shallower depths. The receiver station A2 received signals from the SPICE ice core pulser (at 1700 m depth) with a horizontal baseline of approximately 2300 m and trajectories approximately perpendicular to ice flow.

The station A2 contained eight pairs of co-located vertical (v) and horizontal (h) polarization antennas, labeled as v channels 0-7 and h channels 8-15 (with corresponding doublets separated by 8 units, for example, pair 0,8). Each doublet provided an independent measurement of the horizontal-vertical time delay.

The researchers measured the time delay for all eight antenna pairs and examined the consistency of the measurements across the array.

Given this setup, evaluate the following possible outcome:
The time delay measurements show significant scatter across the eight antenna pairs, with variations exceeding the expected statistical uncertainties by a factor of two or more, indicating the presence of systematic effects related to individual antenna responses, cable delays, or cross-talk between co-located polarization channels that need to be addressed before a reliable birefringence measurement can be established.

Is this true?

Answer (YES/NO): NO